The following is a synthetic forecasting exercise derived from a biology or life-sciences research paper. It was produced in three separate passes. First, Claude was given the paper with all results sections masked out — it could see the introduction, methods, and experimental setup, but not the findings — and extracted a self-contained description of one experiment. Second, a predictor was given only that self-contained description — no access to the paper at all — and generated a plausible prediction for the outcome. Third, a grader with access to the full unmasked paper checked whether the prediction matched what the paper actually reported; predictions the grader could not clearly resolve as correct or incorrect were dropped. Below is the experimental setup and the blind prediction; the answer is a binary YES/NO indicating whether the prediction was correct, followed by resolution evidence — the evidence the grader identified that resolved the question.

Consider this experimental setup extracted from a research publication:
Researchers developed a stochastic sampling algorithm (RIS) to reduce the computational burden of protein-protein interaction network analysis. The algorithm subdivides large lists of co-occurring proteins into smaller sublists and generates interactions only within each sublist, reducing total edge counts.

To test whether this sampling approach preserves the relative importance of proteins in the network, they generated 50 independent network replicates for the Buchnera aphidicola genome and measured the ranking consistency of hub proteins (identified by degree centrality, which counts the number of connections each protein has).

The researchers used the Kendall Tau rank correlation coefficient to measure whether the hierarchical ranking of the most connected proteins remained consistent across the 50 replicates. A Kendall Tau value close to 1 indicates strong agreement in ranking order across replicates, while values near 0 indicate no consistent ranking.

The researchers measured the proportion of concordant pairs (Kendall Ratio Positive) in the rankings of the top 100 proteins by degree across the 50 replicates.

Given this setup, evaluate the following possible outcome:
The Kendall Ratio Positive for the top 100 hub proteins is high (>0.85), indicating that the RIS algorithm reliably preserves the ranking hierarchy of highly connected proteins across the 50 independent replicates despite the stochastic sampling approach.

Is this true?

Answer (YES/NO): YES